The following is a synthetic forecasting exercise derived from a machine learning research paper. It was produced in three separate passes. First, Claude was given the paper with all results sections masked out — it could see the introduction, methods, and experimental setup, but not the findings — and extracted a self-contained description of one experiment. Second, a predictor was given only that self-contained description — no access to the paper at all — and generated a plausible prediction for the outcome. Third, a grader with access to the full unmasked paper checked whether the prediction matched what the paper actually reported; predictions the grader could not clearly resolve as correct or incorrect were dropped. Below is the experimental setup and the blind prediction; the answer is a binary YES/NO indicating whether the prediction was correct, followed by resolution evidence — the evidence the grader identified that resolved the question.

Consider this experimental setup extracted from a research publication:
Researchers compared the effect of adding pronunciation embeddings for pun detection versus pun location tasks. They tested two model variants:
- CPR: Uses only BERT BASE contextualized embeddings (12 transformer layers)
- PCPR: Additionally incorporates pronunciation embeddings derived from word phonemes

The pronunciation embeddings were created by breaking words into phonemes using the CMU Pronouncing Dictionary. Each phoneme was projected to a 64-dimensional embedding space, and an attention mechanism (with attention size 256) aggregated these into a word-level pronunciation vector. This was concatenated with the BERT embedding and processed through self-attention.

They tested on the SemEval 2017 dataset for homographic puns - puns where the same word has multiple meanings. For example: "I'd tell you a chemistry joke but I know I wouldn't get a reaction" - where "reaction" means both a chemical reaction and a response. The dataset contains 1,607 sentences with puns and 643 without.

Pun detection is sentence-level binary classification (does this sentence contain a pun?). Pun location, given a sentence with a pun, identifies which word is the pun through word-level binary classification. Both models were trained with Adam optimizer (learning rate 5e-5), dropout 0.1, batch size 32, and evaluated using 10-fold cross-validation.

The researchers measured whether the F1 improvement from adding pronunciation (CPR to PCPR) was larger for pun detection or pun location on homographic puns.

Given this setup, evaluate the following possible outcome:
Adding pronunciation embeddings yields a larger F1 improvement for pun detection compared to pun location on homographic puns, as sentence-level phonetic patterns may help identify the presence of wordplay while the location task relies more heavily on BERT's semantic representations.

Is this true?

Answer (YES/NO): YES